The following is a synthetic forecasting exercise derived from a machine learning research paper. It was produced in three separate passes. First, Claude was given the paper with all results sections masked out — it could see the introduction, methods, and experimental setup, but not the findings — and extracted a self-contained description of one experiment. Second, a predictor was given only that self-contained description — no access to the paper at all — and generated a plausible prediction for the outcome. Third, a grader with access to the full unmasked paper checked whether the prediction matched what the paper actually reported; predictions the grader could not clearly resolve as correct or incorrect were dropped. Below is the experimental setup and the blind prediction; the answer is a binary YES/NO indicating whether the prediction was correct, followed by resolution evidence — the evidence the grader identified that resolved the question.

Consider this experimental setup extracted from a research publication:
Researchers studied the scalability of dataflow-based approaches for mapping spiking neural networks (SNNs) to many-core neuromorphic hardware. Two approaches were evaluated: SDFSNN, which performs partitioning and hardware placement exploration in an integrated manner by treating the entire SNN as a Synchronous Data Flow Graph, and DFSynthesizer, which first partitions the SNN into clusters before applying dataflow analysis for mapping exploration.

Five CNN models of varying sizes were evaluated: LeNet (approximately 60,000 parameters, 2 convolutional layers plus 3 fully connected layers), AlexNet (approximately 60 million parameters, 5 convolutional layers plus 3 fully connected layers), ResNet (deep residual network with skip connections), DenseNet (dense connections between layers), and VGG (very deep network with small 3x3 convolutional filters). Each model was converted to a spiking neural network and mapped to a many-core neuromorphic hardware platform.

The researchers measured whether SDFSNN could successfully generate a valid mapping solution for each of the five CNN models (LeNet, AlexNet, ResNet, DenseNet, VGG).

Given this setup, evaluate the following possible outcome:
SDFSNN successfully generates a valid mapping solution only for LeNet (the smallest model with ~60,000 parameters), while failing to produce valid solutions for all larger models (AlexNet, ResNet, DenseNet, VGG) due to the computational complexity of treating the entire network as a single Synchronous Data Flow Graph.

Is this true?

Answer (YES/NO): YES